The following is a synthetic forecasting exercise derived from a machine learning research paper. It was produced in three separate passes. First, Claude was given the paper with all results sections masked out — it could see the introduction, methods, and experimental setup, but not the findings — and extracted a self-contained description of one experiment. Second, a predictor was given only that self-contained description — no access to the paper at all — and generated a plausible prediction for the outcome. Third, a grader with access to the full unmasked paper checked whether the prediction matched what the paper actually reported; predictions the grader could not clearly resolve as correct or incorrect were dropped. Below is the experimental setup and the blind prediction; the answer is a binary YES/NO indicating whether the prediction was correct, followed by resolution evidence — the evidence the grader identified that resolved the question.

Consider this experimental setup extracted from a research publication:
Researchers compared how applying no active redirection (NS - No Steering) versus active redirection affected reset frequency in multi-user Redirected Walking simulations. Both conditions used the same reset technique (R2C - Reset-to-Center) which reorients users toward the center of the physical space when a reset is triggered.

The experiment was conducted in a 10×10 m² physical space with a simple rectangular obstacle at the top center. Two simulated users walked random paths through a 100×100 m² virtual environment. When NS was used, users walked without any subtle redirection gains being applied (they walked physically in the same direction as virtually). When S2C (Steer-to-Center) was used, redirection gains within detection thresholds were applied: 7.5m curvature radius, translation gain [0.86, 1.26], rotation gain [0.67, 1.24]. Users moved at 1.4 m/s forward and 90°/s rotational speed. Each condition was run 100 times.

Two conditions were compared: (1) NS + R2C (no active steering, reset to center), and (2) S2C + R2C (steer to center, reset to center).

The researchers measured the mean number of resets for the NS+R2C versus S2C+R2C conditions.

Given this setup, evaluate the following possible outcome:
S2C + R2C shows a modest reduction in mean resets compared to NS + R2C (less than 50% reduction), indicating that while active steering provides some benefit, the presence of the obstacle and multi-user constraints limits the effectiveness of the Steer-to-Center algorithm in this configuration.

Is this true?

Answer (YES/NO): NO